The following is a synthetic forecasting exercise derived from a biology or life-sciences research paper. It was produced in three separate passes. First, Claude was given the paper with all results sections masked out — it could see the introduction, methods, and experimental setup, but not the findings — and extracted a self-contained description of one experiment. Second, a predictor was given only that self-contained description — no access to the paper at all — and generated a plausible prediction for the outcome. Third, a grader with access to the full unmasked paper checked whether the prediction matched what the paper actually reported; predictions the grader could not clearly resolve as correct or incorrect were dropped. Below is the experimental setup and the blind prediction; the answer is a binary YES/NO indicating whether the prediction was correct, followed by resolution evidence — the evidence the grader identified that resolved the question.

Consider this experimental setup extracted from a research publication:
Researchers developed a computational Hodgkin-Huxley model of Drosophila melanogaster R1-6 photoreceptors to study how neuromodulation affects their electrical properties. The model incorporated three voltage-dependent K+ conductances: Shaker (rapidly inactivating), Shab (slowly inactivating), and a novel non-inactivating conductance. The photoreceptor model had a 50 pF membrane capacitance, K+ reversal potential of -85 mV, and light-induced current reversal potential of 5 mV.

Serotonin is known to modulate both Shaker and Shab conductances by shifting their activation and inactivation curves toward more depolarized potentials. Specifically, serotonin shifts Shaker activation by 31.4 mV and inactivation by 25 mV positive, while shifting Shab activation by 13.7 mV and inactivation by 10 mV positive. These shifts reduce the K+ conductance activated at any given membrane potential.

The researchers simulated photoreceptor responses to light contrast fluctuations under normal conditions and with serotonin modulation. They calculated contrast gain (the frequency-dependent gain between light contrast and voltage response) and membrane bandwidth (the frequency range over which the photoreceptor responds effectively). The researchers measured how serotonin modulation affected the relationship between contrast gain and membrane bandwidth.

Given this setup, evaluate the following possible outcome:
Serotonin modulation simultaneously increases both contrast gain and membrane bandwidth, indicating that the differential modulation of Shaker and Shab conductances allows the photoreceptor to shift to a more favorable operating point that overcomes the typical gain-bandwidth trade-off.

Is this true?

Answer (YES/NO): NO